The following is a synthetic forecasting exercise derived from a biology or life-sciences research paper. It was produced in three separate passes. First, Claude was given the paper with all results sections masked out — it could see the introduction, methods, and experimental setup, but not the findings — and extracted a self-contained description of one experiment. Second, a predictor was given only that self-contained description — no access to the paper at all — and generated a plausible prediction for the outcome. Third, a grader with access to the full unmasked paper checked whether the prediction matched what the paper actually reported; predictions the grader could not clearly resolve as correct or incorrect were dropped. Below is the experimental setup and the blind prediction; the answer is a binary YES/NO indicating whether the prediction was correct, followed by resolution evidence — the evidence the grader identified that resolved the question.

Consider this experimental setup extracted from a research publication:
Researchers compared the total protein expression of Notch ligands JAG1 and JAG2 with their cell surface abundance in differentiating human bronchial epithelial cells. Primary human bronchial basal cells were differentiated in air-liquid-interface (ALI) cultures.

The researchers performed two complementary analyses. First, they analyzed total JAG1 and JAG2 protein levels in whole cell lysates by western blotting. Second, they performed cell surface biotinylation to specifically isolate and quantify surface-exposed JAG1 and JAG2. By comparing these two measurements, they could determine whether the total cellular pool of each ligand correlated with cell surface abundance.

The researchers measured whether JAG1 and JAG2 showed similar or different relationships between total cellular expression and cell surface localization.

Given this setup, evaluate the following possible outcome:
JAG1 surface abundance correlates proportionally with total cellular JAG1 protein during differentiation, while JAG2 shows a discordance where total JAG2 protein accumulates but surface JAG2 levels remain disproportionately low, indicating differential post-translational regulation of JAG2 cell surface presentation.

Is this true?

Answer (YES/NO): NO